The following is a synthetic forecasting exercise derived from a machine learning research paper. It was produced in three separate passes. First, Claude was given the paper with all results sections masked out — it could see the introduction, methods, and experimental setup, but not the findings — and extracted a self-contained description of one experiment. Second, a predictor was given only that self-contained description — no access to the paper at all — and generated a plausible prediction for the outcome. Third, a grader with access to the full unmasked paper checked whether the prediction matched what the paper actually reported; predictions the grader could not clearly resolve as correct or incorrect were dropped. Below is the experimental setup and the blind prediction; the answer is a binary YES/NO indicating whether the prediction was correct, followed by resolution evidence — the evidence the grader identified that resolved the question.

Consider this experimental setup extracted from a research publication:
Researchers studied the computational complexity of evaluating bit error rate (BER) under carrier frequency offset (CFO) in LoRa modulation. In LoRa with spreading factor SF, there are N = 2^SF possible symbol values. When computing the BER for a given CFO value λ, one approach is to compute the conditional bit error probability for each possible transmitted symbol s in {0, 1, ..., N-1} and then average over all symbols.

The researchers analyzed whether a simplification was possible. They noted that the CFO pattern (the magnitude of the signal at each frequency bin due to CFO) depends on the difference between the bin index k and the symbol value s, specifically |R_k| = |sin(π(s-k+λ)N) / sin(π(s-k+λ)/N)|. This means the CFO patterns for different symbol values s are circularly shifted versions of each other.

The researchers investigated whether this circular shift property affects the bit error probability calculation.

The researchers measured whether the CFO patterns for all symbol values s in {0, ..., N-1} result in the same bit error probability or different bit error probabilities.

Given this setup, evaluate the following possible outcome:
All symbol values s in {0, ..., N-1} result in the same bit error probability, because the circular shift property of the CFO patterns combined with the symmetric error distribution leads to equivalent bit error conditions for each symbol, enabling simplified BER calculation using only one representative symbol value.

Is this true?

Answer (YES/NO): YES